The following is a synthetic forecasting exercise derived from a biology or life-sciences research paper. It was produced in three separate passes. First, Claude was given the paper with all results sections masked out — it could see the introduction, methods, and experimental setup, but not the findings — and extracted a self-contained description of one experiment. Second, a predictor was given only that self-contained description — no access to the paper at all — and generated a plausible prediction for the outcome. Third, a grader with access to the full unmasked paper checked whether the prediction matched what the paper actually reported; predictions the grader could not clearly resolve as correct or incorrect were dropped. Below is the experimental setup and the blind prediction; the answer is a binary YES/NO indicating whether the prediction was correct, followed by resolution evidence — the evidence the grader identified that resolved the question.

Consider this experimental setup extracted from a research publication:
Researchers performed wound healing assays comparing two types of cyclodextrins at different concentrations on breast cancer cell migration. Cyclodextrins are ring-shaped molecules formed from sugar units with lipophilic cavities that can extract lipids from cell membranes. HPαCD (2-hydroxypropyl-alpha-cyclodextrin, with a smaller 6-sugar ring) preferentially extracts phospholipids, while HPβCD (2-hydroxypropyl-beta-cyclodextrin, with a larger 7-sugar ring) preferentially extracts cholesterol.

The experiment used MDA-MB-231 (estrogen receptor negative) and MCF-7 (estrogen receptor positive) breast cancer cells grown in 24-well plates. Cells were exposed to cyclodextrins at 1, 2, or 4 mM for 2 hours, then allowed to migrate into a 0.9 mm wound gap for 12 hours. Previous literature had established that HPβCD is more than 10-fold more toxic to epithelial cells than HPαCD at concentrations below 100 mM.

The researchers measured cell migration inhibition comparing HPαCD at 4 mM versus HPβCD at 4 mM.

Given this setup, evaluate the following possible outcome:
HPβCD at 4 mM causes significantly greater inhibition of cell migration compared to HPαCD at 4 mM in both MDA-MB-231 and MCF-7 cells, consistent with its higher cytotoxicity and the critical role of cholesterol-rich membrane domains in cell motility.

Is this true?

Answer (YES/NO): NO